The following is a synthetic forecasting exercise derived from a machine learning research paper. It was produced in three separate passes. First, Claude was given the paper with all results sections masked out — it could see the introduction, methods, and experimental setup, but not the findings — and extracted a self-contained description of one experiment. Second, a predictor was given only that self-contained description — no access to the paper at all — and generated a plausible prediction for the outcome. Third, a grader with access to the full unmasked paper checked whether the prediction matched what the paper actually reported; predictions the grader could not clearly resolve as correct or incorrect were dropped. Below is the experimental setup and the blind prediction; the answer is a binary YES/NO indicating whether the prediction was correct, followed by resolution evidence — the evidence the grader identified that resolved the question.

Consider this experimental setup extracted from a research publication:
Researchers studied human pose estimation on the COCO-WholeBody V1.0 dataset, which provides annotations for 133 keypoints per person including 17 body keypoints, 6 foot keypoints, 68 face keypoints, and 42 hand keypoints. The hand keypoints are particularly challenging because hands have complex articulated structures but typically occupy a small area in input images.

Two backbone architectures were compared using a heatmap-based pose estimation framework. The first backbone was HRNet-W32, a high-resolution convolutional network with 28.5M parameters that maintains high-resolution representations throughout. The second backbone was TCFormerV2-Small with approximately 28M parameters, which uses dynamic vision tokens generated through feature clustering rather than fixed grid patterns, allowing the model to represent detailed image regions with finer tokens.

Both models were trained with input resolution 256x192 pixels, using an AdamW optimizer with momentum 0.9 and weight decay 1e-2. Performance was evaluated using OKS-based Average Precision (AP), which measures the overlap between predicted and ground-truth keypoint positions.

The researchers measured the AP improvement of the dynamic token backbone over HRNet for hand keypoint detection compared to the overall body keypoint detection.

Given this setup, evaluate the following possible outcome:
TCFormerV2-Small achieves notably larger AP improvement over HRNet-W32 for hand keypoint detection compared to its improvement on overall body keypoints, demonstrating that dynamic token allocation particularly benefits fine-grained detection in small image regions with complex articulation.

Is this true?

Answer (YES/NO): YES